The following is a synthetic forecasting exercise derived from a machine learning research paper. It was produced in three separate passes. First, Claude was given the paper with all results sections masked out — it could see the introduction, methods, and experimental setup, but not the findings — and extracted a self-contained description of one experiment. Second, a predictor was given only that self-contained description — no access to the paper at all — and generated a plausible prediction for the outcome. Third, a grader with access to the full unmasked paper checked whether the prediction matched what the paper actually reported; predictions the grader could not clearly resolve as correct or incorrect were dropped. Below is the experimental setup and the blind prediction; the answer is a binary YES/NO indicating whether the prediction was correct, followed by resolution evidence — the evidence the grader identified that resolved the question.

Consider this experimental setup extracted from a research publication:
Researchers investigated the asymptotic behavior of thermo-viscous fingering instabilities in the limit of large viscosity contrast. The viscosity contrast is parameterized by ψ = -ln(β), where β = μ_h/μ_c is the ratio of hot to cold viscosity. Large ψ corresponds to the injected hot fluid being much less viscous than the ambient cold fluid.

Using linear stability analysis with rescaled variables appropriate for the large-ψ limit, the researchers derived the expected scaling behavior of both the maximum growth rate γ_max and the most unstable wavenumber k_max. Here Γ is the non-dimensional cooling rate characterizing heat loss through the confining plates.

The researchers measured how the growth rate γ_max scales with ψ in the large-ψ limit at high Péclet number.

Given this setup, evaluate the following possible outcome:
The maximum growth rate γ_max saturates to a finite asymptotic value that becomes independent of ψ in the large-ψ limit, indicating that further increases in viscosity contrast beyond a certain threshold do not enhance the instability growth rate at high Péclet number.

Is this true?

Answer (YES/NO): NO